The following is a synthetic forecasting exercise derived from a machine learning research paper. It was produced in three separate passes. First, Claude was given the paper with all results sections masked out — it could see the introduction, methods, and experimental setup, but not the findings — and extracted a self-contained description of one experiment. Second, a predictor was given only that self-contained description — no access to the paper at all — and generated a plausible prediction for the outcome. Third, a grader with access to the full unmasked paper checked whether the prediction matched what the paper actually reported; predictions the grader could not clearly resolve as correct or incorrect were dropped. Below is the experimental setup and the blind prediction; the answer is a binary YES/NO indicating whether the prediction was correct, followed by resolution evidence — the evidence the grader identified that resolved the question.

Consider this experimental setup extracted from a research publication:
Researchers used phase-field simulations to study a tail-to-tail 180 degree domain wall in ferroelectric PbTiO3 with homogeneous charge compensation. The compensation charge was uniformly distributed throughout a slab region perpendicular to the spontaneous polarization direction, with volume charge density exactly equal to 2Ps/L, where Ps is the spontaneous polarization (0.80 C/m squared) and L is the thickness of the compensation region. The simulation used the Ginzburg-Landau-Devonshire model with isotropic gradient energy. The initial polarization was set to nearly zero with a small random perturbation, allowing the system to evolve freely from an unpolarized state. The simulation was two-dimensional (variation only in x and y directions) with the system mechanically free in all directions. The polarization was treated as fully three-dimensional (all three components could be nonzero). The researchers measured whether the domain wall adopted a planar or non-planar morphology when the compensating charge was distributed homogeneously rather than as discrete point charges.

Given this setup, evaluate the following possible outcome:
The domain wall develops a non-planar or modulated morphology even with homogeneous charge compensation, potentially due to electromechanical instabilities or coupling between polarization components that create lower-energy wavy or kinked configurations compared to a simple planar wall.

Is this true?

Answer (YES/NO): YES